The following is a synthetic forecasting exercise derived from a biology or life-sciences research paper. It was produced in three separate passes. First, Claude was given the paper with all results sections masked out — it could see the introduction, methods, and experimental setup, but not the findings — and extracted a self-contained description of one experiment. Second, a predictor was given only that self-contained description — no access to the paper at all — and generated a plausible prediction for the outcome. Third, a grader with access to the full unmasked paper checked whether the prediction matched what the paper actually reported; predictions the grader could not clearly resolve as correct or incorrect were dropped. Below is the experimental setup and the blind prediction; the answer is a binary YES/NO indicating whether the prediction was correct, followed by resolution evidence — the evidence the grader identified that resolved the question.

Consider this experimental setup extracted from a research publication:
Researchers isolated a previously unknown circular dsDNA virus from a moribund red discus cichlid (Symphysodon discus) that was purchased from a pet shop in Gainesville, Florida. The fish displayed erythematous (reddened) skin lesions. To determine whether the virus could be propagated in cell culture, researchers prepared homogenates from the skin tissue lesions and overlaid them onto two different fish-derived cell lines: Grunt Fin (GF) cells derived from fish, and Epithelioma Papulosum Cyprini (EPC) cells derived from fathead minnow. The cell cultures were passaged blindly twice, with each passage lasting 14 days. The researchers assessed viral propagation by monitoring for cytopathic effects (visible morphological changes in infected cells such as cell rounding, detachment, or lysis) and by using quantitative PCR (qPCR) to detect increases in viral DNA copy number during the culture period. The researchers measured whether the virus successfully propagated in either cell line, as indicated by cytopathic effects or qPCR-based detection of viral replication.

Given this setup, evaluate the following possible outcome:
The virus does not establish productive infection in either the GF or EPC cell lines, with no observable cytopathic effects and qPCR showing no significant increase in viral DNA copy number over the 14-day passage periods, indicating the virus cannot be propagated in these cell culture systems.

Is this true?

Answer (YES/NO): YES